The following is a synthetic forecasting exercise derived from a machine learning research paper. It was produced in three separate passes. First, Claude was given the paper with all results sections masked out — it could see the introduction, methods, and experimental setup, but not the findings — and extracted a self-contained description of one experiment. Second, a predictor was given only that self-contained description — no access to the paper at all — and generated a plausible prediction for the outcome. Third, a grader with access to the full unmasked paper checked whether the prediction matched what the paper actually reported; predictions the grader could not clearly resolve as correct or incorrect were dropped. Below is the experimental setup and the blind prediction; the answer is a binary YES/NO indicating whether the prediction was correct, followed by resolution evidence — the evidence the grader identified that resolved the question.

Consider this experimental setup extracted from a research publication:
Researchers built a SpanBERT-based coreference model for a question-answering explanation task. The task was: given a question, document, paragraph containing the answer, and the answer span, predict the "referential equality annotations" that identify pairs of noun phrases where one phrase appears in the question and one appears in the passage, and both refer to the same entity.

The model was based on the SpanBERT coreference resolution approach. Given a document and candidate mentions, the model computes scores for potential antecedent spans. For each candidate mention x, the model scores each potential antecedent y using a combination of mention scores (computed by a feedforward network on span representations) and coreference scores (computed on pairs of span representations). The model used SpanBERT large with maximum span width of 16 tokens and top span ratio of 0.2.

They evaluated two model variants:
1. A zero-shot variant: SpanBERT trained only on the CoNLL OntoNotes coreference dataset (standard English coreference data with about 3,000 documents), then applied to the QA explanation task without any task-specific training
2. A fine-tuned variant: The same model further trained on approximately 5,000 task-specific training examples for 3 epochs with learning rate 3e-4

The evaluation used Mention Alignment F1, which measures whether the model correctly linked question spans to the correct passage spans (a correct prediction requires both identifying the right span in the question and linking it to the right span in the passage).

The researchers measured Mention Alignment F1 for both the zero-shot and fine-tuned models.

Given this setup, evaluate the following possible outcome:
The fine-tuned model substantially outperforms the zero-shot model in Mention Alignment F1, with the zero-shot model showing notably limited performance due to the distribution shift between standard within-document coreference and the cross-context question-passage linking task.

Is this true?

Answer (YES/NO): YES